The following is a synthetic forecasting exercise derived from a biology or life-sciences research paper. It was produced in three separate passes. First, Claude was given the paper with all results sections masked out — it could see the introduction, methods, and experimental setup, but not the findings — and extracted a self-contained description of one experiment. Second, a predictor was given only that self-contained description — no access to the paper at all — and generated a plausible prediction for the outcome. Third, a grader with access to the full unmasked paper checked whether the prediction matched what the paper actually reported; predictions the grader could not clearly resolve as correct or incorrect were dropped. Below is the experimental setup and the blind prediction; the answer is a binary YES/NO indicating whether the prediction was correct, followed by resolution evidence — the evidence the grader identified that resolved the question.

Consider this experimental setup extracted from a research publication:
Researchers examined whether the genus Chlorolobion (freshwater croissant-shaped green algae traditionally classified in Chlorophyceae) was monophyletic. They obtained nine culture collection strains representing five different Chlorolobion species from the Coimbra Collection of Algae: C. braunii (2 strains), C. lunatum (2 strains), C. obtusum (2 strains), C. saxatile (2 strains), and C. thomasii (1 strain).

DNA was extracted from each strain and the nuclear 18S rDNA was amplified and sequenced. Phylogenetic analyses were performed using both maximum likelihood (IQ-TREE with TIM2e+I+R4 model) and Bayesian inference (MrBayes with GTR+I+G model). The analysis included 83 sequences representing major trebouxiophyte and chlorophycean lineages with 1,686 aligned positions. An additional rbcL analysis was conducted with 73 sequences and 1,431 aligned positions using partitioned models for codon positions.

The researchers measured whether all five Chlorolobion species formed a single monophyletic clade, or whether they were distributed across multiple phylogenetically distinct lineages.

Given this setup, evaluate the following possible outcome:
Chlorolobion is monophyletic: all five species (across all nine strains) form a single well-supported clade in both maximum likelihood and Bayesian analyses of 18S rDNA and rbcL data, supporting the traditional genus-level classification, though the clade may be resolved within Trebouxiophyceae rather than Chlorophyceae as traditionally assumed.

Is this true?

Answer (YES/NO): NO